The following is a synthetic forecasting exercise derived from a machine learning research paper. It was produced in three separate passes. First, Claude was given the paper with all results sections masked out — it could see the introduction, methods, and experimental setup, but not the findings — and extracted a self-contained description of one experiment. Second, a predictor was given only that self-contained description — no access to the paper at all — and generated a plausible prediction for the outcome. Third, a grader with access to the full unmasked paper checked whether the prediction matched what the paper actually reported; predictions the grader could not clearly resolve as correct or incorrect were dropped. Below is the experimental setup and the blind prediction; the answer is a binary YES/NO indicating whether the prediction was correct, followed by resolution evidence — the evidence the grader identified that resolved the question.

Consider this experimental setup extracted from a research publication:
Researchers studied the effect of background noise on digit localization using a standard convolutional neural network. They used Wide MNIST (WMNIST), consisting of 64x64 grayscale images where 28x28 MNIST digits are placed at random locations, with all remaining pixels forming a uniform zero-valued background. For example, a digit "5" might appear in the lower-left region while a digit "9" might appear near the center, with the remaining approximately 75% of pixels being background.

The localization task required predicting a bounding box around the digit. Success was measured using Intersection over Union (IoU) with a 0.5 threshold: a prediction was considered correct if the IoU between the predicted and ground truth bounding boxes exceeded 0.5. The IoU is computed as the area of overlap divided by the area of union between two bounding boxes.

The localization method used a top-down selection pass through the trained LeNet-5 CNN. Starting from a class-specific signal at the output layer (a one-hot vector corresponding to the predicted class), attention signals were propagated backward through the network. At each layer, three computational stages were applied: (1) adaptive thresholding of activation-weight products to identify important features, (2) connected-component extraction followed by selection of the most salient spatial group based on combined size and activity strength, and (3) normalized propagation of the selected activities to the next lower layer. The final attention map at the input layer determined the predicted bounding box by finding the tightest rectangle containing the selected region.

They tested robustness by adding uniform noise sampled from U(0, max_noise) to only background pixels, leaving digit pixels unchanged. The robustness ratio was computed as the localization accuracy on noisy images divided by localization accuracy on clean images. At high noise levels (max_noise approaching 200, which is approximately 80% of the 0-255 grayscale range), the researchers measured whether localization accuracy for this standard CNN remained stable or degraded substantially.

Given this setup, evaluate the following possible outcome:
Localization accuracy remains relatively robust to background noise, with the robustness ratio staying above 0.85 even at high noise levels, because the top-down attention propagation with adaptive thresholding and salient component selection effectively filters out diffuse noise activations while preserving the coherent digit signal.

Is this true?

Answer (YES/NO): NO